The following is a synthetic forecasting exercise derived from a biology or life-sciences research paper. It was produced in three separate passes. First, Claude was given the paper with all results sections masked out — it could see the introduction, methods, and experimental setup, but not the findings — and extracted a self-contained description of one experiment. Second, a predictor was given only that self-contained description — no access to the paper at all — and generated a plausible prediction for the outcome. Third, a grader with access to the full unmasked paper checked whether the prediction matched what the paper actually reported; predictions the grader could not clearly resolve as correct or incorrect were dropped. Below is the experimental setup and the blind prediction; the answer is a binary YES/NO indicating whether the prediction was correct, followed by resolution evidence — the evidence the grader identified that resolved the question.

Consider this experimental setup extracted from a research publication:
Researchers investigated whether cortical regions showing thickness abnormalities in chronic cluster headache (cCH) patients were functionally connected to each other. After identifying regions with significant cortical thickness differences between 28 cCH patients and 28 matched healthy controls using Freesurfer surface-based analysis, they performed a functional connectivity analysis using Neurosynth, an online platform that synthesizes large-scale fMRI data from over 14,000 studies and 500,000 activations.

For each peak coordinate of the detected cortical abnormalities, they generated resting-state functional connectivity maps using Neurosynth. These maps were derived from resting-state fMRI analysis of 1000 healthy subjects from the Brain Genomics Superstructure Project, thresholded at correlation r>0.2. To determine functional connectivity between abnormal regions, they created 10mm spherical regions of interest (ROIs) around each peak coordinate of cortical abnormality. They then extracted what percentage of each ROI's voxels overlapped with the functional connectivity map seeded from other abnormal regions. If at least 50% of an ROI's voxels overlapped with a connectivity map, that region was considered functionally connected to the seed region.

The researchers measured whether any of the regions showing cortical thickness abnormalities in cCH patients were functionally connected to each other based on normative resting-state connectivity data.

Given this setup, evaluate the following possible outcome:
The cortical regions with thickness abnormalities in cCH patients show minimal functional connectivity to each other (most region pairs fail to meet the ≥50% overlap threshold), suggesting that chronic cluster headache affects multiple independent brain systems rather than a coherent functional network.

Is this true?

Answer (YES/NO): YES